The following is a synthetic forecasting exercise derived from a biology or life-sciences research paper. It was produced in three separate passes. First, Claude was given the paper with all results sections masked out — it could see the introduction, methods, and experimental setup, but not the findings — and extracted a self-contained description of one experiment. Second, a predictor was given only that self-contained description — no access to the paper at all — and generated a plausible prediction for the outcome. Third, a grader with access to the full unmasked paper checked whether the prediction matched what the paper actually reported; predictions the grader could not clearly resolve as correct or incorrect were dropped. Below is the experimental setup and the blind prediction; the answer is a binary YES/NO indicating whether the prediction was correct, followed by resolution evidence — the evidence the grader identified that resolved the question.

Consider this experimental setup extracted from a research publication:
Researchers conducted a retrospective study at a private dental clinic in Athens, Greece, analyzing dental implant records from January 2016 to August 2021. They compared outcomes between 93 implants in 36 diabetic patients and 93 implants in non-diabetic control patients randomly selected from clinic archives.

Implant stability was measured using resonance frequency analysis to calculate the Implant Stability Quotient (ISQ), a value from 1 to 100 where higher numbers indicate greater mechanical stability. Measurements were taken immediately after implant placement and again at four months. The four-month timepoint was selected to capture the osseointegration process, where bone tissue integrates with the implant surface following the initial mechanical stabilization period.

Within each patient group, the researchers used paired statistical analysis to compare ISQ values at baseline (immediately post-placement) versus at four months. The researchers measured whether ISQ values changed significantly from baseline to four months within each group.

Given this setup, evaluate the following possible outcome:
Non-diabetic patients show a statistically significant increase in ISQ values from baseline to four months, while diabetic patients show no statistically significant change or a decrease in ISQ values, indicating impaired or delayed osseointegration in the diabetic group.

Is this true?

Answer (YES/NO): NO